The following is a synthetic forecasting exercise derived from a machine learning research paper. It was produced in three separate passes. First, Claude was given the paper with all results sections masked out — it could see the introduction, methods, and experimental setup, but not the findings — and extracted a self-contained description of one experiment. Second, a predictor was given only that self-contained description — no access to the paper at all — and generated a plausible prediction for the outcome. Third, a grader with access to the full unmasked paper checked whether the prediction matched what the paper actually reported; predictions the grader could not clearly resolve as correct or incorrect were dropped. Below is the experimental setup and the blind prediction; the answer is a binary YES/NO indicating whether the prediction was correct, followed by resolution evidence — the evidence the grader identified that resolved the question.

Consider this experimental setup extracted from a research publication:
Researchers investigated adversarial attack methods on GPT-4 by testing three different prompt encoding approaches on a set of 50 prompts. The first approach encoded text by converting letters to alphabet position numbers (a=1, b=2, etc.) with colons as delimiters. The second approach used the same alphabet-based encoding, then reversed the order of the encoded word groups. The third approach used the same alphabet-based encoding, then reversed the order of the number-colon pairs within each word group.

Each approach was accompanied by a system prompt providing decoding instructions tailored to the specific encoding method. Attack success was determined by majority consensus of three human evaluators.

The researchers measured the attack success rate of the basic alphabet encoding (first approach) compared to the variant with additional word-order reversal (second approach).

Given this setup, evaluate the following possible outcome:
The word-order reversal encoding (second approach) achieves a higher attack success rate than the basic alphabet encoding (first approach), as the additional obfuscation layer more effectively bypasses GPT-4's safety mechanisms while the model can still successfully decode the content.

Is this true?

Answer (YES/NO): NO